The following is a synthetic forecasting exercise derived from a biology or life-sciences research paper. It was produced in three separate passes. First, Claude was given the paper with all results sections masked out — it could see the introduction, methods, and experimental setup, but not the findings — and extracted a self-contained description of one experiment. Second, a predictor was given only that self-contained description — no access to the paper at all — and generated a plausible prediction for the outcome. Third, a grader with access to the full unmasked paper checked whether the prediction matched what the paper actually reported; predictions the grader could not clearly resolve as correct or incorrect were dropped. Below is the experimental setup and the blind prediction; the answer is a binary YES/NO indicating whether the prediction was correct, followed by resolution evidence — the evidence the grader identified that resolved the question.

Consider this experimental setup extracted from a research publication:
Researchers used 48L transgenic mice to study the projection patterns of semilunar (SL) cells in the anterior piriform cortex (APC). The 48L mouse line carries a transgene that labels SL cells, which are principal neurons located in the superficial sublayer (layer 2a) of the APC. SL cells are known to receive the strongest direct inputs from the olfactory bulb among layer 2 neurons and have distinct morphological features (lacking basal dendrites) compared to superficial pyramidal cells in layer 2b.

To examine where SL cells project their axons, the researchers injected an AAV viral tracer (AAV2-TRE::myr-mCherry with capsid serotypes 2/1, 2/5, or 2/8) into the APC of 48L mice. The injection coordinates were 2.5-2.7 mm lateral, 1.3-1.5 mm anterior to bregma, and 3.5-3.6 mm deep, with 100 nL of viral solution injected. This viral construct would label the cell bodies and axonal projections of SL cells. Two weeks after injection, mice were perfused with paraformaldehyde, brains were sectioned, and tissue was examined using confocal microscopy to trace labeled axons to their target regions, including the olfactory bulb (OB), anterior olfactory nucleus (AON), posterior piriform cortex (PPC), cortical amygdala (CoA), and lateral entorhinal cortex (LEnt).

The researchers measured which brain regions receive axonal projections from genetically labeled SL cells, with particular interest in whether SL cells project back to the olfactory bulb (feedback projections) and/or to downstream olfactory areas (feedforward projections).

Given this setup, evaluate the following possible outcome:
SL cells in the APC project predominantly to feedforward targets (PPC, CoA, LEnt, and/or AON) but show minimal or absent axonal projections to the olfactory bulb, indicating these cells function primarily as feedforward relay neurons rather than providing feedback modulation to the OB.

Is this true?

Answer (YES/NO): YES